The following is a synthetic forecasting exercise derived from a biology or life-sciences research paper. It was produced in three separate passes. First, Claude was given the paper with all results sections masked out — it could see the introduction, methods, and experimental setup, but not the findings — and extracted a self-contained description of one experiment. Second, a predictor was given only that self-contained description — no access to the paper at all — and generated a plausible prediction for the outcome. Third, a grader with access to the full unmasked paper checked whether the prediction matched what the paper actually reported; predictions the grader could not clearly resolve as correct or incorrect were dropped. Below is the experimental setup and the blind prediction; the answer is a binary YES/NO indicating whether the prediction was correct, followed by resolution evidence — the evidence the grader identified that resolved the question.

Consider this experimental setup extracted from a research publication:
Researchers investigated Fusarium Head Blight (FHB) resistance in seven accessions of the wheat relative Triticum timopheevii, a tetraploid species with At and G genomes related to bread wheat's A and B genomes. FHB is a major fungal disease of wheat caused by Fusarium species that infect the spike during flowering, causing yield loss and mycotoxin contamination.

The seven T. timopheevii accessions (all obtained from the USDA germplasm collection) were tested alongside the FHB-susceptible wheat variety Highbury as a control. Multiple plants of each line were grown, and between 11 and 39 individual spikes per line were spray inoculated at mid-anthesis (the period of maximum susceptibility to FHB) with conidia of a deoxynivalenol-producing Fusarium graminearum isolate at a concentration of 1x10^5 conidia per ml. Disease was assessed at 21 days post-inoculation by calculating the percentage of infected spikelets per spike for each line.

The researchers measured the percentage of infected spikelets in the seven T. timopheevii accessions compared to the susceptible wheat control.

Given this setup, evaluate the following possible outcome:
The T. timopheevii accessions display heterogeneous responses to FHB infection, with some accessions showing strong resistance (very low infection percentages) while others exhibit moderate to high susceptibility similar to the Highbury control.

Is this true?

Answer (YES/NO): YES